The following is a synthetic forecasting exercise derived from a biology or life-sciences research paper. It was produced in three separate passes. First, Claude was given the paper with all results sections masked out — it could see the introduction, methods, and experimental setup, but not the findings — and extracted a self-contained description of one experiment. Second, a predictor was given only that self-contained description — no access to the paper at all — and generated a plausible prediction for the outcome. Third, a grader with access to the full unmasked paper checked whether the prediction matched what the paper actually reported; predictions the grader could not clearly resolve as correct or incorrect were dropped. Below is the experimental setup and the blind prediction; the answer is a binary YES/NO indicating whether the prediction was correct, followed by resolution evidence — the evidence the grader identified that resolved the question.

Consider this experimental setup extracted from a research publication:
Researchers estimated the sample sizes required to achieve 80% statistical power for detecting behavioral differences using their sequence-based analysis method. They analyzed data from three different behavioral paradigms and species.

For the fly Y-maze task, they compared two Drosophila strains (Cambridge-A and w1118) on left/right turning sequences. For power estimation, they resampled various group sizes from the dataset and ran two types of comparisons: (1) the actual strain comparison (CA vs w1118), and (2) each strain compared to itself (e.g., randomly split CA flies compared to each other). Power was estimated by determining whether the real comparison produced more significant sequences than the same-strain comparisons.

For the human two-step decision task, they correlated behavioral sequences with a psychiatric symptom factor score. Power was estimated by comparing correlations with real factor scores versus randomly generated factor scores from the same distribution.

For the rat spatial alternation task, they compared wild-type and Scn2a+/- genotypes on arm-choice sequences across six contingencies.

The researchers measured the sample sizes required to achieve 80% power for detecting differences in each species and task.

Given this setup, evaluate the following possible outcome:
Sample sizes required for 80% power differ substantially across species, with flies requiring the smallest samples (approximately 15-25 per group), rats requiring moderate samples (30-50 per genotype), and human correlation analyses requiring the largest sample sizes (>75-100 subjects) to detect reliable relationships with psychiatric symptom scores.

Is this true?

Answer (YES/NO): NO